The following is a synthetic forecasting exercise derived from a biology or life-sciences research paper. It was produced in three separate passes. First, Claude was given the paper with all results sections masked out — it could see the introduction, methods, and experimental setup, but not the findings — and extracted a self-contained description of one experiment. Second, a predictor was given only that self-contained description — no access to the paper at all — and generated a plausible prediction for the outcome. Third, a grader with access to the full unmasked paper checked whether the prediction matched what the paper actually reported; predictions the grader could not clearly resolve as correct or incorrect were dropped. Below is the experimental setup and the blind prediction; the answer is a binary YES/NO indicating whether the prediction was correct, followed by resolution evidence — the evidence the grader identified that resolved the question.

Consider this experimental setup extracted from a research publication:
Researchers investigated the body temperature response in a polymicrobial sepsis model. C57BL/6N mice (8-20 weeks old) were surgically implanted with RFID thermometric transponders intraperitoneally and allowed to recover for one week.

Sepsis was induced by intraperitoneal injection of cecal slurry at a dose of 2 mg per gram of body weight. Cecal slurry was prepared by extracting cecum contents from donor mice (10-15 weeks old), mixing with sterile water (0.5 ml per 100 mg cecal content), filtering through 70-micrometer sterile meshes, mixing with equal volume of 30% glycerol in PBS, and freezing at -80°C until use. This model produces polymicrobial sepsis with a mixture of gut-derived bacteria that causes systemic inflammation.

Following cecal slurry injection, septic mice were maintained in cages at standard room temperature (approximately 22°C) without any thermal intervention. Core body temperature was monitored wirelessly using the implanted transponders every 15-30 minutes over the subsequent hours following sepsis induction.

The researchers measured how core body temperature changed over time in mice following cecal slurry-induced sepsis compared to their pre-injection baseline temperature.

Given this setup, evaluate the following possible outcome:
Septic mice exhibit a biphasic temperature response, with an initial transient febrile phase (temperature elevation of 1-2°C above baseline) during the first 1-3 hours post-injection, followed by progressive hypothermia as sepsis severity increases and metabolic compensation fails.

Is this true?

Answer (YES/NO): NO